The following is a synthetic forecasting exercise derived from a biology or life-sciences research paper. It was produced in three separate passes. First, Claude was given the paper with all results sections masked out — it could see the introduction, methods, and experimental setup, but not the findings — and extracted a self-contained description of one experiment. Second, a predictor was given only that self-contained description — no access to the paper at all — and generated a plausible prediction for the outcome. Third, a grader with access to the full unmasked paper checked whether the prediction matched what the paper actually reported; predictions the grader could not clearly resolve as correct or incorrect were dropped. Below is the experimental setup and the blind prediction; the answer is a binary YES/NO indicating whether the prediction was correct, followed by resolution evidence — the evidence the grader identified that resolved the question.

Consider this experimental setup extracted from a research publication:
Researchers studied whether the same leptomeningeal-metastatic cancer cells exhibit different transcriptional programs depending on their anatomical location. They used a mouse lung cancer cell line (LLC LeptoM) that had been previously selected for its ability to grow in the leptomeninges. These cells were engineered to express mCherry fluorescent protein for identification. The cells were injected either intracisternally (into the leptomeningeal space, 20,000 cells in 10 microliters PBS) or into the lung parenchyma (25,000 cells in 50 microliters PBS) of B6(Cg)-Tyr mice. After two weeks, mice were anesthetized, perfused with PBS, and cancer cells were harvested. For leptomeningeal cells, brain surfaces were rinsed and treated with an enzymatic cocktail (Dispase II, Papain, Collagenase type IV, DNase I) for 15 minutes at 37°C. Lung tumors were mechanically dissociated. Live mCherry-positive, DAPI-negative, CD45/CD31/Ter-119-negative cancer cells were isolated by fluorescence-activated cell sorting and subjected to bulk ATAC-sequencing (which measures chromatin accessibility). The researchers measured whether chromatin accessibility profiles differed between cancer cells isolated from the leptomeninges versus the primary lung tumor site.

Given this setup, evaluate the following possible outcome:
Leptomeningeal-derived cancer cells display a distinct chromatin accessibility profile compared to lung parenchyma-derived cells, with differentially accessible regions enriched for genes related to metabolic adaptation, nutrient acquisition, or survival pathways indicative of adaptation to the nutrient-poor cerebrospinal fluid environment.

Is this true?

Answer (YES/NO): NO